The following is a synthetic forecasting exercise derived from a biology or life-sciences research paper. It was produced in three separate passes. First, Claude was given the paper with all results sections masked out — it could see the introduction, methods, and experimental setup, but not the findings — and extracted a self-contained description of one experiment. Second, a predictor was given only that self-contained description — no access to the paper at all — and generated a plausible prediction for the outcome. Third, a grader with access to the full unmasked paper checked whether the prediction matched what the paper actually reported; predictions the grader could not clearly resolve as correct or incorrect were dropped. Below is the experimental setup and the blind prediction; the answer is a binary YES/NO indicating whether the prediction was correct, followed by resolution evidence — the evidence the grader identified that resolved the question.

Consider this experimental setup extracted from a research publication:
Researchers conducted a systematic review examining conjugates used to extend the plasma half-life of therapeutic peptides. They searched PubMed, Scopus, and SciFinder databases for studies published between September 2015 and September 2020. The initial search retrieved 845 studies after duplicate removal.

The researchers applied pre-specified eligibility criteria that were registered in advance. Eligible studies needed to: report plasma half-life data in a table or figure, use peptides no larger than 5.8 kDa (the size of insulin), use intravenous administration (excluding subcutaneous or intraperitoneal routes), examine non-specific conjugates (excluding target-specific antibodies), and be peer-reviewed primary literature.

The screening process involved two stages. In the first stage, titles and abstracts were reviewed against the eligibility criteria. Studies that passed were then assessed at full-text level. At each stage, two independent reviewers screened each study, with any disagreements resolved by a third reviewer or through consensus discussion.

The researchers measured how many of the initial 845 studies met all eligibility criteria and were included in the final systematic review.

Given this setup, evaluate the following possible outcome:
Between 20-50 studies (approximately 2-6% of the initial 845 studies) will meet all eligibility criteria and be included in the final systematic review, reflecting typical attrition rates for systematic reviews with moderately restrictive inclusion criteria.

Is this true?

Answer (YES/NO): NO